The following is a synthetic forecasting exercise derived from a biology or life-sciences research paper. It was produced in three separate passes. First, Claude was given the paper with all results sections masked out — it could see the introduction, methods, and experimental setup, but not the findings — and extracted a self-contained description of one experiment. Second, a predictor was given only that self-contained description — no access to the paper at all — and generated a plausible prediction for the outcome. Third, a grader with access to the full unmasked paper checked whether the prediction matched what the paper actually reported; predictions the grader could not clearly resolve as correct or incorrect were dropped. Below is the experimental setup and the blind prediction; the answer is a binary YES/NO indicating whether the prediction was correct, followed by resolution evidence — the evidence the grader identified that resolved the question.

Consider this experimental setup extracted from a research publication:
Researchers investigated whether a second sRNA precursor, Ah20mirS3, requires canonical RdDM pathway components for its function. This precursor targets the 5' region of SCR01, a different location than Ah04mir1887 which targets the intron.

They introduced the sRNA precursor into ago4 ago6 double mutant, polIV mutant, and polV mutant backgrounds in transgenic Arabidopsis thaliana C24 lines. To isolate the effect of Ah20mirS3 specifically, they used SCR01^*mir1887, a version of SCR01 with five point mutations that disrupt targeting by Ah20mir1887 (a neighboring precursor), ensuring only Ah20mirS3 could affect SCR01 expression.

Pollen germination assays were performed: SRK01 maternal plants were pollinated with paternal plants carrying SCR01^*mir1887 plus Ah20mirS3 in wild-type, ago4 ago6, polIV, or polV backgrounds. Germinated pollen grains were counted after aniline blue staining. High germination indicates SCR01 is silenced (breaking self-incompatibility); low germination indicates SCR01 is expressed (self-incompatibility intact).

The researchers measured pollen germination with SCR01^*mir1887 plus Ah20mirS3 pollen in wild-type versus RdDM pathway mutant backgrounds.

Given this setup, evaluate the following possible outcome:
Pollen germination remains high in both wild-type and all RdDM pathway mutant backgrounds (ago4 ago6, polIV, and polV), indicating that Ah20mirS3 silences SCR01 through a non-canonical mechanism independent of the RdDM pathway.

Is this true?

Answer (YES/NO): NO